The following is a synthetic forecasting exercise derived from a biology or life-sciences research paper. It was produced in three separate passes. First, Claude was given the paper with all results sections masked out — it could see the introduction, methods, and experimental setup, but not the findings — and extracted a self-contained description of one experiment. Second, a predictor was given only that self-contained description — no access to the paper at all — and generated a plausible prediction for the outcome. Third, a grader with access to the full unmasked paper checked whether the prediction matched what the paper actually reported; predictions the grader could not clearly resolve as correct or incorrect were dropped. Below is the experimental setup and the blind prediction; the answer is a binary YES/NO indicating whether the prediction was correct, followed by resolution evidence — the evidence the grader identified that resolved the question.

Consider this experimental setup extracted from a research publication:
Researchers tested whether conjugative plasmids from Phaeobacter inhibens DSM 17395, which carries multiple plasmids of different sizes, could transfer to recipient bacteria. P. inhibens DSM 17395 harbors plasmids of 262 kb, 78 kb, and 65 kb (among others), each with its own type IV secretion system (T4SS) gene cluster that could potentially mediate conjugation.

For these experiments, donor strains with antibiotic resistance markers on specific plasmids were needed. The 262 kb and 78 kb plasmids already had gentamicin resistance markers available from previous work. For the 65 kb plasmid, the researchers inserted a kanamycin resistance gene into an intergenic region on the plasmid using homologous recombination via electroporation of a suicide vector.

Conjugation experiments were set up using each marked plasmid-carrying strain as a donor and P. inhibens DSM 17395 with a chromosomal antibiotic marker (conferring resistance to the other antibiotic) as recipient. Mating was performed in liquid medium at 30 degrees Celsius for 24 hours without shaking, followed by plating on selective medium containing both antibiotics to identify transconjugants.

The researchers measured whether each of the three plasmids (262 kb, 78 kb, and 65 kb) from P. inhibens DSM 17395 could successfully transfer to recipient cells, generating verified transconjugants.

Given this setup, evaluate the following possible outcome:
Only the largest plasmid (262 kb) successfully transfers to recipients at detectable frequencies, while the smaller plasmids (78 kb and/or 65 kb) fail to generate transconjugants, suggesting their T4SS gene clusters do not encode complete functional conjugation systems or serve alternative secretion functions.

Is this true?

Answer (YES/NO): NO